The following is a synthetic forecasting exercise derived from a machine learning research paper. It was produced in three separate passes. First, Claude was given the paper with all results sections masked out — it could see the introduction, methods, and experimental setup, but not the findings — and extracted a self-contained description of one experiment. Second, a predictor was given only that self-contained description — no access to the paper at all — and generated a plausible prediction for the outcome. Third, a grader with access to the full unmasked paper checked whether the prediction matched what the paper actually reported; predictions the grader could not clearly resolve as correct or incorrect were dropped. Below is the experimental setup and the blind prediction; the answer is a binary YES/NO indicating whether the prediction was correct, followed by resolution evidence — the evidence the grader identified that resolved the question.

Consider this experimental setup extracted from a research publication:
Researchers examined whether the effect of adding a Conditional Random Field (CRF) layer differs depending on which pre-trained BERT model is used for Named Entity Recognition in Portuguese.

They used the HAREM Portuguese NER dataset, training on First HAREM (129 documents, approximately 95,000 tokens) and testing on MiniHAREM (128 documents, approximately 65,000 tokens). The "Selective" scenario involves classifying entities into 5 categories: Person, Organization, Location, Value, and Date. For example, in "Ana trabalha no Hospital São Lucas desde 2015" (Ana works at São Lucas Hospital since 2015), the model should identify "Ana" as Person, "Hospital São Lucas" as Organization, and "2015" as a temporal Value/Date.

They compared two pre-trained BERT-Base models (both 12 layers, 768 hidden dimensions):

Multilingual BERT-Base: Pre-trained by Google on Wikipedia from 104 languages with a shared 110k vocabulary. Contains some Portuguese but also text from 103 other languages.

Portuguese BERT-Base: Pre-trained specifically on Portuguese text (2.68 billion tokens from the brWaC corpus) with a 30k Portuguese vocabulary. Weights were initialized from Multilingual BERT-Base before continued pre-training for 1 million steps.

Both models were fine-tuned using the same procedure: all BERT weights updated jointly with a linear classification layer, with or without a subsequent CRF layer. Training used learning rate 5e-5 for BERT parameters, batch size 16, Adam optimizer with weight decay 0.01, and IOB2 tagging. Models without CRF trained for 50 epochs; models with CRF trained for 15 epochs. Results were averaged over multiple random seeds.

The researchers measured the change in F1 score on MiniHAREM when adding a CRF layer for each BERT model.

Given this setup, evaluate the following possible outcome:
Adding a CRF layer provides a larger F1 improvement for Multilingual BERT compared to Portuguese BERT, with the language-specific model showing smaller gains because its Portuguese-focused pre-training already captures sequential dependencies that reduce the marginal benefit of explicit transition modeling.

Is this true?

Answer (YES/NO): NO